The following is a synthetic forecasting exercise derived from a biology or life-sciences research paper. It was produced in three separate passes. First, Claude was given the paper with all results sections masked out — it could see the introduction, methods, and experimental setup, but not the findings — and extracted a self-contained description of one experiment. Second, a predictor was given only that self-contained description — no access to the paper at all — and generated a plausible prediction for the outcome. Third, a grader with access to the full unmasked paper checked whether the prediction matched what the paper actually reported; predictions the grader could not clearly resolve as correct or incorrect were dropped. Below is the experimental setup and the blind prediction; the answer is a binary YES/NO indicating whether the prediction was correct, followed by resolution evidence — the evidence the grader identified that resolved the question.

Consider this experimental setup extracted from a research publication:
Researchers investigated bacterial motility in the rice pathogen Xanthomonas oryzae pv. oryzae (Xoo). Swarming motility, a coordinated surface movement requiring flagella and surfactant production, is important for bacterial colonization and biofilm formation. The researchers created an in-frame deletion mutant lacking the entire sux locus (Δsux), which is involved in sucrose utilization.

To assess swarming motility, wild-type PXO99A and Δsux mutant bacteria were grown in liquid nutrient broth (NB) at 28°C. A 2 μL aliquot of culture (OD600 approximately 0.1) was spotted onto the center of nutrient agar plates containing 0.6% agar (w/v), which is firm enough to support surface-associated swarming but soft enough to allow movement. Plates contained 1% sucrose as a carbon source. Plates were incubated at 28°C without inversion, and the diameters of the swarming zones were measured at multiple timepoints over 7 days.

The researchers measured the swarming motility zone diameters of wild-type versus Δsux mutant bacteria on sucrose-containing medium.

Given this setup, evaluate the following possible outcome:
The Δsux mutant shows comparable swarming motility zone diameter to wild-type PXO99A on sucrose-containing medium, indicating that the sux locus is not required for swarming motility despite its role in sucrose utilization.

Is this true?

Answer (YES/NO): NO